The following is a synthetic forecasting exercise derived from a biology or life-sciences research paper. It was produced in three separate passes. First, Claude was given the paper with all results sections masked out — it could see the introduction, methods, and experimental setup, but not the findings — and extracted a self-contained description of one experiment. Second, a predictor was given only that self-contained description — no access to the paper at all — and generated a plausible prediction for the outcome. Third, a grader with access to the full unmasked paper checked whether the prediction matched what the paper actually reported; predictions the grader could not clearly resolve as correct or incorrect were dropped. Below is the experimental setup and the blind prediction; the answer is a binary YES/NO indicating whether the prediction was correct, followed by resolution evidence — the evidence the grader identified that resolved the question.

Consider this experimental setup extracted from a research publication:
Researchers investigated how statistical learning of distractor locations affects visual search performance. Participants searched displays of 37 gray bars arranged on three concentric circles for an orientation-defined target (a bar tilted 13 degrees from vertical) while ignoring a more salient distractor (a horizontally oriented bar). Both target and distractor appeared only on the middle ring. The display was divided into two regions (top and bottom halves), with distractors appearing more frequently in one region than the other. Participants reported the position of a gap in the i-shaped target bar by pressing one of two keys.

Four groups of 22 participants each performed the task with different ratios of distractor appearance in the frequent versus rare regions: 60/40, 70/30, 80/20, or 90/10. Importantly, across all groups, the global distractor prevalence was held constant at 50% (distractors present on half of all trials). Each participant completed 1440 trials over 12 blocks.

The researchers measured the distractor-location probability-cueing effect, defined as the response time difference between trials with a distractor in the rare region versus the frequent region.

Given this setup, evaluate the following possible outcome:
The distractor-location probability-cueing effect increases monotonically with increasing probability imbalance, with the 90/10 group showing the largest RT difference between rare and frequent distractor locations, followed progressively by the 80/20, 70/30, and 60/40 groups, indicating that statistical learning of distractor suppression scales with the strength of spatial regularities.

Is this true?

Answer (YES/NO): YES